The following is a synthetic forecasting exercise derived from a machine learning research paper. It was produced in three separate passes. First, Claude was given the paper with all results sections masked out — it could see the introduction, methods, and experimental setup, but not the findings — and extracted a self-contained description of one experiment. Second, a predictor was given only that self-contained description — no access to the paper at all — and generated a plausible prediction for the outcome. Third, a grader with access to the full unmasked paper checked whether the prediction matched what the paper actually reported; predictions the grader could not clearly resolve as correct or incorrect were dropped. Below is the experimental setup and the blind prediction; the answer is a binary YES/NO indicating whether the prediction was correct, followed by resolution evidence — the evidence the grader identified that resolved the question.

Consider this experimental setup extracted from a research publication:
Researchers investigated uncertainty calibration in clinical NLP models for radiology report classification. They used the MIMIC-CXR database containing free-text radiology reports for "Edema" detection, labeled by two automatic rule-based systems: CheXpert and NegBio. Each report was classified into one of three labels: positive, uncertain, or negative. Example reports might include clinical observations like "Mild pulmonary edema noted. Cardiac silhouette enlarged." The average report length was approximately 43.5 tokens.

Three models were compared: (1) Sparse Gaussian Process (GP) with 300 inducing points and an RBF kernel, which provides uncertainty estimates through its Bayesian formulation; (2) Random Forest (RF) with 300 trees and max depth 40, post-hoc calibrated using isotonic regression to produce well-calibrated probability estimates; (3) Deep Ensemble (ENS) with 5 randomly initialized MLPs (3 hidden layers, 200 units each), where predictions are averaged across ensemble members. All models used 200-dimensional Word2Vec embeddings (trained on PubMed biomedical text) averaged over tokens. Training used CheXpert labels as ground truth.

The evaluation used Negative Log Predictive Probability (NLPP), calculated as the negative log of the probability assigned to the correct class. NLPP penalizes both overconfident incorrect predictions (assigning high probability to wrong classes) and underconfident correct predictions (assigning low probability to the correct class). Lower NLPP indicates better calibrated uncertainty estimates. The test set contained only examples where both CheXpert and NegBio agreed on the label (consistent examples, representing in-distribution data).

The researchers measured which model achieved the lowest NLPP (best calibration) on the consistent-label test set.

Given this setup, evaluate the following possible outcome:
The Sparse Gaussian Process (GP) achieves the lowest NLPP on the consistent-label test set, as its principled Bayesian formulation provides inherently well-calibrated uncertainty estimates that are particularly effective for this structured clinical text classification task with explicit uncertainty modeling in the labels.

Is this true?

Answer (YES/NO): NO